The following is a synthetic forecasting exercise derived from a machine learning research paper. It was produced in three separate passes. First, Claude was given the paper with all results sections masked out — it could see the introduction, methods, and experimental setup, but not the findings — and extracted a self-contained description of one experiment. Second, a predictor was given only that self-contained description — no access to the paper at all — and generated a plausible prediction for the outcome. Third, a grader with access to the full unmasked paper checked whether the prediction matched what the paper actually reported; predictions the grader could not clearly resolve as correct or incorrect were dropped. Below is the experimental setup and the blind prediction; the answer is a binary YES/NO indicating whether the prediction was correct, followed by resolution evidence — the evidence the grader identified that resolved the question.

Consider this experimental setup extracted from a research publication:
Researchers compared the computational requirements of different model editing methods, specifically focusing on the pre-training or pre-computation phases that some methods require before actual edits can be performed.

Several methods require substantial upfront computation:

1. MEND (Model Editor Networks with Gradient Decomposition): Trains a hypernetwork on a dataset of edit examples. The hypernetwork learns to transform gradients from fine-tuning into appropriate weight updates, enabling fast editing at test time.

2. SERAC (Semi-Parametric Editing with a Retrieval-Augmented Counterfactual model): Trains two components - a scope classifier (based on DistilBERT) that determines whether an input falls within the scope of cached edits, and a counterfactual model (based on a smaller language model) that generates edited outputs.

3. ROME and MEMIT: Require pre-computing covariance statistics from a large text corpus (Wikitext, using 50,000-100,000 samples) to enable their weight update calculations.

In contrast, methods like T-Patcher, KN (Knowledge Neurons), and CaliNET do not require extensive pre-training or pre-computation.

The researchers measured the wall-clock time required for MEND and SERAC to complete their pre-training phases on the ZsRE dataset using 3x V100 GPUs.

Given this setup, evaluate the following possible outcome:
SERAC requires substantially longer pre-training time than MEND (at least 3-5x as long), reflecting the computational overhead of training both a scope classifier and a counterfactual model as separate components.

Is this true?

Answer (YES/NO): YES